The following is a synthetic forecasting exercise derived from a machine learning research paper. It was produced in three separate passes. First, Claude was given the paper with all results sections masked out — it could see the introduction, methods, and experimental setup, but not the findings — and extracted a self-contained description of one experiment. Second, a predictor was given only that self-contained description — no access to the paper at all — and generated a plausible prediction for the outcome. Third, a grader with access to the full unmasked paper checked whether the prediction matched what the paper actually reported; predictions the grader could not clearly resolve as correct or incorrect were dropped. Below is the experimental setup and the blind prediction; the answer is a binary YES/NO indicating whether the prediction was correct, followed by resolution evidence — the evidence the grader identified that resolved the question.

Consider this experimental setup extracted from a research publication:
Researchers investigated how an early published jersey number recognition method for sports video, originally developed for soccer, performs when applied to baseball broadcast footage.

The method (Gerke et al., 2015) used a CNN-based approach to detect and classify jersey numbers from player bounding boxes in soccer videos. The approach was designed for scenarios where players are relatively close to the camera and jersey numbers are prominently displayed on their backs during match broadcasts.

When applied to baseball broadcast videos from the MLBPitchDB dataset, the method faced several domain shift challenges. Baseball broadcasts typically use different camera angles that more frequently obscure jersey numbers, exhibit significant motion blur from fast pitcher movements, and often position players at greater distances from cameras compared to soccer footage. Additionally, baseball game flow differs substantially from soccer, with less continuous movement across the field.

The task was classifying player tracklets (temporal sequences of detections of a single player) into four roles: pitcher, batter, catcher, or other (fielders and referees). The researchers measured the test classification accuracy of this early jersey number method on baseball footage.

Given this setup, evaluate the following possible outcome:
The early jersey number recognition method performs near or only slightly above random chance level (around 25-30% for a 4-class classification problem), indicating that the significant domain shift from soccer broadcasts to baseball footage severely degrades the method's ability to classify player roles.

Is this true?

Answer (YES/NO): NO